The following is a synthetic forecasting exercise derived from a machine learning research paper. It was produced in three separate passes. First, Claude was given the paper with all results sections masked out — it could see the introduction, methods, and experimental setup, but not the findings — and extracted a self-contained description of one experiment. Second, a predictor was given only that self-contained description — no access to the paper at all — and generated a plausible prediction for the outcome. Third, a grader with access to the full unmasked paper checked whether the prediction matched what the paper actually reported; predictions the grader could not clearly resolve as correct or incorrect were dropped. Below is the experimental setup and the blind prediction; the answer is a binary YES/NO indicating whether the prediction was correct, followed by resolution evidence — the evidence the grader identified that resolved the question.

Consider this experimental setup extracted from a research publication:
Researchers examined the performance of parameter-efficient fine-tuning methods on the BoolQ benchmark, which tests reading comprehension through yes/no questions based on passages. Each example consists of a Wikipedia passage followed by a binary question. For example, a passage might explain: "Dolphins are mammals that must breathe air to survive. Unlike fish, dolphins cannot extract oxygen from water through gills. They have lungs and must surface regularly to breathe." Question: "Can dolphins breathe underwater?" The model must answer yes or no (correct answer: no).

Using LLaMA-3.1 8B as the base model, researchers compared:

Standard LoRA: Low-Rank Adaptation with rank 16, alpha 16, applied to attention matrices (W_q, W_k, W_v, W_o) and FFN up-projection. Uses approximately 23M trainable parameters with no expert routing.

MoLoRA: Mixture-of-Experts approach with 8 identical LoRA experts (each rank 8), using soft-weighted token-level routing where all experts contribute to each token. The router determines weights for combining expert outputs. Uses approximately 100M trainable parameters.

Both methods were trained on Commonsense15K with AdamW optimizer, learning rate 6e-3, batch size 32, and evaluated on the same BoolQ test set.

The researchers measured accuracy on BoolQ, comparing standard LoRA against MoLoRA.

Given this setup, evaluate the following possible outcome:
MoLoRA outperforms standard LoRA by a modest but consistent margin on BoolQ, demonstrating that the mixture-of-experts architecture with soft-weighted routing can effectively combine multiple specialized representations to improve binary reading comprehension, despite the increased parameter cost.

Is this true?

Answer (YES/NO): YES